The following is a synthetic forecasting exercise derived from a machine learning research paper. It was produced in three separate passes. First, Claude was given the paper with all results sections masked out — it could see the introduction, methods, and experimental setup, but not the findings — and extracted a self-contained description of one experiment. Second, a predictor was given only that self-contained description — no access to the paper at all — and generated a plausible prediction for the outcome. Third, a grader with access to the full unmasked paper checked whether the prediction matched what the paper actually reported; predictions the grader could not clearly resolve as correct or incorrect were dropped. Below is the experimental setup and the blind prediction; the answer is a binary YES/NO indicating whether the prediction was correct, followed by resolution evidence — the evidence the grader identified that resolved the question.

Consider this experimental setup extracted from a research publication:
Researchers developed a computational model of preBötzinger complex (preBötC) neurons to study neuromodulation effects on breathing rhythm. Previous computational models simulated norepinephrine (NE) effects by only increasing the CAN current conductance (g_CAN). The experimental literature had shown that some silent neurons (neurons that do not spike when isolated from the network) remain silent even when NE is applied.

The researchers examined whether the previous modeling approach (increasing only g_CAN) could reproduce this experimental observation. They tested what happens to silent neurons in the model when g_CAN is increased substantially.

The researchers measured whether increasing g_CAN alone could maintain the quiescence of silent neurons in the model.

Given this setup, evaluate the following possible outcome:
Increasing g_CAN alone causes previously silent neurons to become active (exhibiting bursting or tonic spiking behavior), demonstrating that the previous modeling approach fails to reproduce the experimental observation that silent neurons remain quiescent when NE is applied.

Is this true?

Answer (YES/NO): YES